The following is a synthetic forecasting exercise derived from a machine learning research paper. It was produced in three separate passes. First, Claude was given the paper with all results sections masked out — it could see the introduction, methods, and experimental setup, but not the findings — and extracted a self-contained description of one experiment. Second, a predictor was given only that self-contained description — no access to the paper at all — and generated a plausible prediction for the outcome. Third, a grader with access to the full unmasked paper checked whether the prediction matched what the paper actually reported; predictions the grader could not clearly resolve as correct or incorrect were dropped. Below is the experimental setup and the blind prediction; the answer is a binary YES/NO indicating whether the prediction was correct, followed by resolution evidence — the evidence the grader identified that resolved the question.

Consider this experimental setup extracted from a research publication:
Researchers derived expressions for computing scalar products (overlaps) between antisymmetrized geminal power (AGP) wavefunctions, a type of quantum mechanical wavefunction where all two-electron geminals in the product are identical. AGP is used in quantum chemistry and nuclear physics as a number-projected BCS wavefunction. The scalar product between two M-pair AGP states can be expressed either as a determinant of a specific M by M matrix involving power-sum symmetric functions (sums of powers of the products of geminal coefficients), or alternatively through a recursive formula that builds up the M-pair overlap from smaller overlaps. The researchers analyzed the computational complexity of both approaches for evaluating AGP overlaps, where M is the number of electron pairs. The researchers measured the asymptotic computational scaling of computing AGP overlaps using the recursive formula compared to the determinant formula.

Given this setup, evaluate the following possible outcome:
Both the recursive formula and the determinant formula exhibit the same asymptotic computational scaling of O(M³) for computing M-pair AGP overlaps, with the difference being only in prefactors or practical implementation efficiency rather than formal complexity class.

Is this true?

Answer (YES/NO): NO